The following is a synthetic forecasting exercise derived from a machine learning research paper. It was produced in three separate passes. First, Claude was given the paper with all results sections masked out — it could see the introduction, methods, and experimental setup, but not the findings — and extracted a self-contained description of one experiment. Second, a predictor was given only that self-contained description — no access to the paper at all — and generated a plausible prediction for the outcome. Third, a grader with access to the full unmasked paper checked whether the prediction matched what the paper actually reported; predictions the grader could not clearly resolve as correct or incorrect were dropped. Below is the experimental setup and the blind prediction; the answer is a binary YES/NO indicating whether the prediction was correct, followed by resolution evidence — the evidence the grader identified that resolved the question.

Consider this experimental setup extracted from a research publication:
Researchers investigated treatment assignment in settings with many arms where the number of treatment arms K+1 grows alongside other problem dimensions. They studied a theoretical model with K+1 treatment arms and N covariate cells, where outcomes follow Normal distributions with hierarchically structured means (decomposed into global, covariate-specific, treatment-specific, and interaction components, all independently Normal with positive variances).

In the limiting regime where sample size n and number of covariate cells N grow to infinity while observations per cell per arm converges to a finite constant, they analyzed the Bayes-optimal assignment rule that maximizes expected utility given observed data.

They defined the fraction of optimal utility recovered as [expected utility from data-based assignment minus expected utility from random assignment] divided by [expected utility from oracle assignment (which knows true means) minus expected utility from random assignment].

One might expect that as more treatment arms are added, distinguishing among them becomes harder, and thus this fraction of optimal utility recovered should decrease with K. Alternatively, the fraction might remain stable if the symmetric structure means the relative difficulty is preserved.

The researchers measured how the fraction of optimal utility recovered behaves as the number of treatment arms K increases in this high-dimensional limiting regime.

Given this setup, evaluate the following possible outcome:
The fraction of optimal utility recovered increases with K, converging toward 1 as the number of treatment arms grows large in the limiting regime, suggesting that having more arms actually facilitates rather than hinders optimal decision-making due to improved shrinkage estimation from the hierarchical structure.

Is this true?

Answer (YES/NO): NO